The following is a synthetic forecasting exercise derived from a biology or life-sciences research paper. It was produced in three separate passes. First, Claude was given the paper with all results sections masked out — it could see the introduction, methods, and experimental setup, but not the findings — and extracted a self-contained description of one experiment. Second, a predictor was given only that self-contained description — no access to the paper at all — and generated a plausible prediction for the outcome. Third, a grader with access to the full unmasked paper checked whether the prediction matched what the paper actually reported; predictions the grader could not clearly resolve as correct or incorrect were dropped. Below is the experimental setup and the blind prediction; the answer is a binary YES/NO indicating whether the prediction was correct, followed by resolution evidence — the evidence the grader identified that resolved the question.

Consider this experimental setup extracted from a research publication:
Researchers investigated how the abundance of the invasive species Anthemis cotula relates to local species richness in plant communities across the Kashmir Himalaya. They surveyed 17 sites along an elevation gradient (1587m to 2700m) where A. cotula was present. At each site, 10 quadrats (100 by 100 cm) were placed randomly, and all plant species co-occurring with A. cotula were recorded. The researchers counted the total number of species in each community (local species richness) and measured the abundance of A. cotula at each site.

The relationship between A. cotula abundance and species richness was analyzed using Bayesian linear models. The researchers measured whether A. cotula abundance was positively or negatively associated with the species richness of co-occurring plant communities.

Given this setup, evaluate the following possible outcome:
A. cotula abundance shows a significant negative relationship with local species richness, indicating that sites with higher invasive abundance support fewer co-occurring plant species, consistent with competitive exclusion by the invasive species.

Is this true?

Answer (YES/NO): NO